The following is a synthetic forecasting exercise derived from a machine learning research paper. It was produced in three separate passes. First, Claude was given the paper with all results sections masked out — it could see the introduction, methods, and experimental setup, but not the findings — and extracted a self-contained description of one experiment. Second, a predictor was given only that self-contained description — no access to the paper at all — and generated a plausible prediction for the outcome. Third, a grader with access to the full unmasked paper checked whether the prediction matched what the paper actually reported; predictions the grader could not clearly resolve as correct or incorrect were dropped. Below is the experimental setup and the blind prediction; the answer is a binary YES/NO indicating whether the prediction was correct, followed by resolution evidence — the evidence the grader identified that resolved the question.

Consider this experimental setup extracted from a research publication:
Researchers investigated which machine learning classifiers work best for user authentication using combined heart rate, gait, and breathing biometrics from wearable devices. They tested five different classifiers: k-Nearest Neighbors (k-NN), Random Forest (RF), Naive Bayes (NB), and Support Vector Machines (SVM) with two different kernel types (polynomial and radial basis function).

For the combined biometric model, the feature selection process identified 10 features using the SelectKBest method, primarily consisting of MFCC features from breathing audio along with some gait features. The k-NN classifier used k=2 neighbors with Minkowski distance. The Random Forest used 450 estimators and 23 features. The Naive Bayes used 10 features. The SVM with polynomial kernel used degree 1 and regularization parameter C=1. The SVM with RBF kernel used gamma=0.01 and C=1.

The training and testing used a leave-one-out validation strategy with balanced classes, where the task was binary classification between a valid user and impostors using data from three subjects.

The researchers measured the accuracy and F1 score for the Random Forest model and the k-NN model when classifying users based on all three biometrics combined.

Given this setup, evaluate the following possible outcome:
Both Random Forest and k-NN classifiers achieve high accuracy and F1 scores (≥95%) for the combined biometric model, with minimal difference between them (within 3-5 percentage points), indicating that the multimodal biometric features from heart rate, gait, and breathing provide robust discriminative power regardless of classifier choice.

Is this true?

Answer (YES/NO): NO